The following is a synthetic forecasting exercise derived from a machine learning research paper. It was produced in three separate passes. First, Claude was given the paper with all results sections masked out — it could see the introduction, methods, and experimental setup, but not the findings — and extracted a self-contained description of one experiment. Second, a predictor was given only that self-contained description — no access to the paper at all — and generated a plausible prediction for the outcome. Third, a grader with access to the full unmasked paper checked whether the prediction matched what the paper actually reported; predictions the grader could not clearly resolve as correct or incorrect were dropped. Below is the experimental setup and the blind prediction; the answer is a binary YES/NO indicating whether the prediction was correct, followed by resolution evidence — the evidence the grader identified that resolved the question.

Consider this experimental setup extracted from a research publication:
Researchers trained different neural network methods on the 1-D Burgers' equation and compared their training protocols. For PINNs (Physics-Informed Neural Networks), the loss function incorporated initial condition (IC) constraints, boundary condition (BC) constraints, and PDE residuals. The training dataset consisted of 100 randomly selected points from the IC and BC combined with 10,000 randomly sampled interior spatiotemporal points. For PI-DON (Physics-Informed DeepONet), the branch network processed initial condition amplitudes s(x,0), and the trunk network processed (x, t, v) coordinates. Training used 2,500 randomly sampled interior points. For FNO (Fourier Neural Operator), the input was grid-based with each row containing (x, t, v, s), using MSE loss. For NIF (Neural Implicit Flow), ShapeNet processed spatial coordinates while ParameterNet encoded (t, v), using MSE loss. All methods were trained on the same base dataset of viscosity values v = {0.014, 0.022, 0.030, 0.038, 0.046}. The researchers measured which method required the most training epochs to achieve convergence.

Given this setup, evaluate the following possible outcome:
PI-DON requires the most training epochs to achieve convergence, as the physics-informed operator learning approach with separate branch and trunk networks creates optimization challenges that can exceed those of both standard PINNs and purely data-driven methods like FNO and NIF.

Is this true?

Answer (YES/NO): NO